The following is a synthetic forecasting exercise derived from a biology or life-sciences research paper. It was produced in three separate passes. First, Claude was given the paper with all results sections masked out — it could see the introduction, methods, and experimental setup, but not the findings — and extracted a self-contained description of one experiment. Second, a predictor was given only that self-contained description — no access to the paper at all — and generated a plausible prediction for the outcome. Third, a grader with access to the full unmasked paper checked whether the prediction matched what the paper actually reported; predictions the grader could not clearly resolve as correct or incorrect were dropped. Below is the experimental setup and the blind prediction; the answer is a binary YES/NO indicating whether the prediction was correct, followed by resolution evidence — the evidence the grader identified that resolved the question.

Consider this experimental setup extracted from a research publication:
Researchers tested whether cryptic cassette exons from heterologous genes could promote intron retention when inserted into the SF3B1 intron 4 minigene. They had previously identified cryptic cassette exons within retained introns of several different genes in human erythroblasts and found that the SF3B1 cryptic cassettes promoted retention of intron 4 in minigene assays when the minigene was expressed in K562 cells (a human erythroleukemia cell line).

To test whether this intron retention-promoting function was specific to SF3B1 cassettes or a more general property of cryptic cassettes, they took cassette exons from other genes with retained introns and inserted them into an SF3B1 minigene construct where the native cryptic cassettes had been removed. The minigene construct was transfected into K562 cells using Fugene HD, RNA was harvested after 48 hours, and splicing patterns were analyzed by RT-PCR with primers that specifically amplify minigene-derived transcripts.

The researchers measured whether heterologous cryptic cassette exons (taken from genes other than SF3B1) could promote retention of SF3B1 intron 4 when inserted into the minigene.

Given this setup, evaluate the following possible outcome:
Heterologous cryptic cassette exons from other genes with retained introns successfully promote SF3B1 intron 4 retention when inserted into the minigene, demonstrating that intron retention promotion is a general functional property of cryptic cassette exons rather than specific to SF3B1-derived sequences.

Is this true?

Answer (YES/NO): NO